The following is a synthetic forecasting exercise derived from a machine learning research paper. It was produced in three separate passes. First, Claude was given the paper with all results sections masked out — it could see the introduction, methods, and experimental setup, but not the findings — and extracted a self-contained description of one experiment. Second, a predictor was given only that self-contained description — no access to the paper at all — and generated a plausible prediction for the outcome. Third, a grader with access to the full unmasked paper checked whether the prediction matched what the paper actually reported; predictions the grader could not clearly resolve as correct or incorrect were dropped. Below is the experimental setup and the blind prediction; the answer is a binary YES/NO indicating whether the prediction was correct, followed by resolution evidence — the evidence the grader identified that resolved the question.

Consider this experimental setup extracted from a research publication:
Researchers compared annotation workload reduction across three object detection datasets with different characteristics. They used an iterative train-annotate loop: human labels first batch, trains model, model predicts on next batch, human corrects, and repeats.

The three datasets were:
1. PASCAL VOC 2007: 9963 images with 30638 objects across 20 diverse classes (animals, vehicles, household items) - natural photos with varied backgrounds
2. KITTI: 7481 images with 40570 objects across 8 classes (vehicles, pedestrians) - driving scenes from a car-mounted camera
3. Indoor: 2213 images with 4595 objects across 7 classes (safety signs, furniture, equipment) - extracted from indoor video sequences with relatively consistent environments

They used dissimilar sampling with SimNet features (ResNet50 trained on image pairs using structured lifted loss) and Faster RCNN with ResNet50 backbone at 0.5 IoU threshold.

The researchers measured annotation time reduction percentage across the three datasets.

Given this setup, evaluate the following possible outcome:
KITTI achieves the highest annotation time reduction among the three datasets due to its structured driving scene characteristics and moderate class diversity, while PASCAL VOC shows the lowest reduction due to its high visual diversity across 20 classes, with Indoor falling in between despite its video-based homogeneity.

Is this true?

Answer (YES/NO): NO